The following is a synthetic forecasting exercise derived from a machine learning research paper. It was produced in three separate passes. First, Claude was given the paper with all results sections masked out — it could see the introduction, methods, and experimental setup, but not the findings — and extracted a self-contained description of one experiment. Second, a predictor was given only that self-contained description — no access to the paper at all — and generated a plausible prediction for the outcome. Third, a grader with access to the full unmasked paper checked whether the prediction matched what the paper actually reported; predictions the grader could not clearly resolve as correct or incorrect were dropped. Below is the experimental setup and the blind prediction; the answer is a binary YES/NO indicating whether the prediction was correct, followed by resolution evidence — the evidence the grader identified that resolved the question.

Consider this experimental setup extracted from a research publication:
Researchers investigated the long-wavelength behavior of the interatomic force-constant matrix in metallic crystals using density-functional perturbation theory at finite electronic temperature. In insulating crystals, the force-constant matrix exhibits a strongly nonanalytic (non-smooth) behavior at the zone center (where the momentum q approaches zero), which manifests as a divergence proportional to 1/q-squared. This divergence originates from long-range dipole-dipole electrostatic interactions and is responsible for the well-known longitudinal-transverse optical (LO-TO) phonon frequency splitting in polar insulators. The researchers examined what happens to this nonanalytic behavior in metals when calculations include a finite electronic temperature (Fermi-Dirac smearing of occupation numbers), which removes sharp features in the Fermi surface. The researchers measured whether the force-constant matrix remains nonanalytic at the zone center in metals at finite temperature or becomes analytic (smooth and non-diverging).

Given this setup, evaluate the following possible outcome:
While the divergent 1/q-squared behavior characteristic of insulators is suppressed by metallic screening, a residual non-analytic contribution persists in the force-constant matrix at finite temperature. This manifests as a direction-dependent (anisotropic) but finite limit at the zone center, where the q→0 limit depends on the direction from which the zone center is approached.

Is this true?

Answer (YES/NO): NO